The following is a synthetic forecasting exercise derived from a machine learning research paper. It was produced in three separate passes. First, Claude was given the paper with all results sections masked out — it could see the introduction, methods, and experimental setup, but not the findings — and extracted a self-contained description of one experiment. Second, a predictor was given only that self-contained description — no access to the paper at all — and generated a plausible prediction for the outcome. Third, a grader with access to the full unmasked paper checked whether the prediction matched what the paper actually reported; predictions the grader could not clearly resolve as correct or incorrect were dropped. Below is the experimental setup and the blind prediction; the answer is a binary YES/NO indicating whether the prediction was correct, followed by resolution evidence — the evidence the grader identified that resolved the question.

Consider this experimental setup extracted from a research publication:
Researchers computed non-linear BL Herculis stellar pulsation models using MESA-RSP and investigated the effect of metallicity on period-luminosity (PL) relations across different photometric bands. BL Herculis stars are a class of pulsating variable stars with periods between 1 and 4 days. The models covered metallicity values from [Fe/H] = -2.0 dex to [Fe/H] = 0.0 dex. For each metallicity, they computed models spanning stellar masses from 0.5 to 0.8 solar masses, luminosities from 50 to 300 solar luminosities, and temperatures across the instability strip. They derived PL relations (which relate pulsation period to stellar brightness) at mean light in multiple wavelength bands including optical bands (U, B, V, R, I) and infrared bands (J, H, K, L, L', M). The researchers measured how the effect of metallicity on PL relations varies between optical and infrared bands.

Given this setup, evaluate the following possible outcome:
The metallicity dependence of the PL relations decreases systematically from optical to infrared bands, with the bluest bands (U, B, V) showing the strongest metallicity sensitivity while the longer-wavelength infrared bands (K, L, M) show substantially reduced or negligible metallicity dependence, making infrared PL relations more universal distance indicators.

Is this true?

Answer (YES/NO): NO